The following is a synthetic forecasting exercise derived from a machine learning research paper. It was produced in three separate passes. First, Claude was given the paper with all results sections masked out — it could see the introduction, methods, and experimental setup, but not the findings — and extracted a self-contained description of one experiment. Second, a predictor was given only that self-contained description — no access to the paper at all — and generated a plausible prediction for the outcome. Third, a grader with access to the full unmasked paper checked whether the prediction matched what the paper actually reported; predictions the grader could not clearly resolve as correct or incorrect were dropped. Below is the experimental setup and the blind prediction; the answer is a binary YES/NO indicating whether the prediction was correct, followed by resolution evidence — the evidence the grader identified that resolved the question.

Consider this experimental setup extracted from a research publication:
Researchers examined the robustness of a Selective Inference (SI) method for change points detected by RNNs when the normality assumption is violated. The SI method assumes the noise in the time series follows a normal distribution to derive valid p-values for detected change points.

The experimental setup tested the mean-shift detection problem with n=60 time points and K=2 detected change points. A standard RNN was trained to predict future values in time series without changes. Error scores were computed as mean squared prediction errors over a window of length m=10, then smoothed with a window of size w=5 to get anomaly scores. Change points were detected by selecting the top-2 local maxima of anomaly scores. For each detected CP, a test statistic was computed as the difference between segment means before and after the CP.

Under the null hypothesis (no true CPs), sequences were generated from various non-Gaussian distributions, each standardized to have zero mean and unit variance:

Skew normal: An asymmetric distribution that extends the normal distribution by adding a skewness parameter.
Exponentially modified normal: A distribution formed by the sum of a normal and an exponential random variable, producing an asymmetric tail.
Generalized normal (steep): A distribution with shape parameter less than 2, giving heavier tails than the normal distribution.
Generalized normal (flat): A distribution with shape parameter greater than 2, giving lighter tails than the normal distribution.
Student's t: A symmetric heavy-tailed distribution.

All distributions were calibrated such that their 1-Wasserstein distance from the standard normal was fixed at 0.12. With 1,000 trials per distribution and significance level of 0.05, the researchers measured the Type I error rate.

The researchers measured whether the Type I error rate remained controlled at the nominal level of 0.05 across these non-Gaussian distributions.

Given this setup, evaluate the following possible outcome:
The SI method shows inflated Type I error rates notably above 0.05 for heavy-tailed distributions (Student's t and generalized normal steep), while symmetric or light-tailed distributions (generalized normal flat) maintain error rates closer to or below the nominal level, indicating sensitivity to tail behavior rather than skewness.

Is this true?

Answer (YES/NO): NO